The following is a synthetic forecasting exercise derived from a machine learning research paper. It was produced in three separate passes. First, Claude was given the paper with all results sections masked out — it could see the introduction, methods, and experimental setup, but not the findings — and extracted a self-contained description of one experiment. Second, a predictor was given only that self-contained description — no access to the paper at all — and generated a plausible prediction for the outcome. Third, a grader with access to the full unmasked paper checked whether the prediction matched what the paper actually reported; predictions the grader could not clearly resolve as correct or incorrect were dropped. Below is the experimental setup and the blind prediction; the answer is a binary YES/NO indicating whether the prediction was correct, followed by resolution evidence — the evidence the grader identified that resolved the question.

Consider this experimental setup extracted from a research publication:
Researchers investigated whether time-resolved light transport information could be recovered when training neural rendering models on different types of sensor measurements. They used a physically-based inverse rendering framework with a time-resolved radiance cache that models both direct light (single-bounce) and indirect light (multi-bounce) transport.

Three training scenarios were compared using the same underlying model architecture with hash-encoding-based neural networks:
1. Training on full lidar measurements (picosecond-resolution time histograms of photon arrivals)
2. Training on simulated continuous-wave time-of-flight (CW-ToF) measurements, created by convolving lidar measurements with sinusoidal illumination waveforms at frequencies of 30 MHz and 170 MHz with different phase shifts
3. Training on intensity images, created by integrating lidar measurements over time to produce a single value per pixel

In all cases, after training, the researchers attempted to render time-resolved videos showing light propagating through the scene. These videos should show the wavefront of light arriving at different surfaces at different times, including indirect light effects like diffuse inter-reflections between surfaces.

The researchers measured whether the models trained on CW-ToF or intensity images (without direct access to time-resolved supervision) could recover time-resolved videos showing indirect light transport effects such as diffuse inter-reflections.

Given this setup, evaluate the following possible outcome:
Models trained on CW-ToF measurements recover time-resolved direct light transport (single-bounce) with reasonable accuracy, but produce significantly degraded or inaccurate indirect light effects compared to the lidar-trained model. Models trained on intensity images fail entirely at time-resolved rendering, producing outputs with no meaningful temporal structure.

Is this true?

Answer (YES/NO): NO